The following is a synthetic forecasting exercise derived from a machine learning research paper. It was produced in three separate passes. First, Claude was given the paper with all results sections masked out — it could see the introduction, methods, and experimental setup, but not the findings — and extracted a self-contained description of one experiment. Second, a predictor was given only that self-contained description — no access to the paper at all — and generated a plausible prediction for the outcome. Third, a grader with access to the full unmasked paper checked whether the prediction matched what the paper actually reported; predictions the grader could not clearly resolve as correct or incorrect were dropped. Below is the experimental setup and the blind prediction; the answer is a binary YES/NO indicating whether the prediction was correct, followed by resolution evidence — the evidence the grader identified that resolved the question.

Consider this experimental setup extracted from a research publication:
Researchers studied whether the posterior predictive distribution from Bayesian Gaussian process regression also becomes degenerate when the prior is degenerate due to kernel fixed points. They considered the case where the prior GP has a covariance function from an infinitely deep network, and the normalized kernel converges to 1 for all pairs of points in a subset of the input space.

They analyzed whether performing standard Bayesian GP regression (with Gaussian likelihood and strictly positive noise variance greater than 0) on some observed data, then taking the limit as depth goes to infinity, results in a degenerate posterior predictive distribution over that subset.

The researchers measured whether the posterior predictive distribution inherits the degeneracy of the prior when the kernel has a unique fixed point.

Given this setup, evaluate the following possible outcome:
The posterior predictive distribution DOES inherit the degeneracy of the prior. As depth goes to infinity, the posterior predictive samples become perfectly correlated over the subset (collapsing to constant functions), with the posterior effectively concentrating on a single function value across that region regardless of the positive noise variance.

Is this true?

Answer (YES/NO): YES